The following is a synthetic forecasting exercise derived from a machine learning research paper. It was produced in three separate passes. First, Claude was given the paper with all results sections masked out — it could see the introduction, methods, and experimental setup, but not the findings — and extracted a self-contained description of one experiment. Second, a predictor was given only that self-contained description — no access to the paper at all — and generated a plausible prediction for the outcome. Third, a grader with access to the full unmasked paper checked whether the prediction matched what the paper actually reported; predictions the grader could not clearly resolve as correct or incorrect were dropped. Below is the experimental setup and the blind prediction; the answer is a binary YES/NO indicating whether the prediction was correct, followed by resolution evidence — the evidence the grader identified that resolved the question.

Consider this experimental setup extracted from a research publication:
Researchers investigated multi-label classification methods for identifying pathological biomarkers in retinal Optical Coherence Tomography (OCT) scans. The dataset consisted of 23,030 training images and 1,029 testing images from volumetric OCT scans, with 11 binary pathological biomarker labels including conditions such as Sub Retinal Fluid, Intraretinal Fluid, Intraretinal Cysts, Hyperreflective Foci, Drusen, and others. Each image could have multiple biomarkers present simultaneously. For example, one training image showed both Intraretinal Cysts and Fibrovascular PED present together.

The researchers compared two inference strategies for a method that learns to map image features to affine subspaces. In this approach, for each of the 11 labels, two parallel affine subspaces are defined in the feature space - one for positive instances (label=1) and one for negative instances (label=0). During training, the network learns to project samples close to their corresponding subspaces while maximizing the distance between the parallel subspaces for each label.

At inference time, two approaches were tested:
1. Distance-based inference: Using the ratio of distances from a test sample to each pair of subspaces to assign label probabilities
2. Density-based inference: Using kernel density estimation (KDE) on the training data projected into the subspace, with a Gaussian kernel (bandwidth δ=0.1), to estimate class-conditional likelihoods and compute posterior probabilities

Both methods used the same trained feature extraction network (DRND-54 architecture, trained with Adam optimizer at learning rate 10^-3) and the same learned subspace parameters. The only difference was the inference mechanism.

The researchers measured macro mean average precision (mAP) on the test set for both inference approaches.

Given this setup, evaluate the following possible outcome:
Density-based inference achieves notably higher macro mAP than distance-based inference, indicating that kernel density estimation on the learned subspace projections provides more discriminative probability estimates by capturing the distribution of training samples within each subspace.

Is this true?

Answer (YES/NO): NO